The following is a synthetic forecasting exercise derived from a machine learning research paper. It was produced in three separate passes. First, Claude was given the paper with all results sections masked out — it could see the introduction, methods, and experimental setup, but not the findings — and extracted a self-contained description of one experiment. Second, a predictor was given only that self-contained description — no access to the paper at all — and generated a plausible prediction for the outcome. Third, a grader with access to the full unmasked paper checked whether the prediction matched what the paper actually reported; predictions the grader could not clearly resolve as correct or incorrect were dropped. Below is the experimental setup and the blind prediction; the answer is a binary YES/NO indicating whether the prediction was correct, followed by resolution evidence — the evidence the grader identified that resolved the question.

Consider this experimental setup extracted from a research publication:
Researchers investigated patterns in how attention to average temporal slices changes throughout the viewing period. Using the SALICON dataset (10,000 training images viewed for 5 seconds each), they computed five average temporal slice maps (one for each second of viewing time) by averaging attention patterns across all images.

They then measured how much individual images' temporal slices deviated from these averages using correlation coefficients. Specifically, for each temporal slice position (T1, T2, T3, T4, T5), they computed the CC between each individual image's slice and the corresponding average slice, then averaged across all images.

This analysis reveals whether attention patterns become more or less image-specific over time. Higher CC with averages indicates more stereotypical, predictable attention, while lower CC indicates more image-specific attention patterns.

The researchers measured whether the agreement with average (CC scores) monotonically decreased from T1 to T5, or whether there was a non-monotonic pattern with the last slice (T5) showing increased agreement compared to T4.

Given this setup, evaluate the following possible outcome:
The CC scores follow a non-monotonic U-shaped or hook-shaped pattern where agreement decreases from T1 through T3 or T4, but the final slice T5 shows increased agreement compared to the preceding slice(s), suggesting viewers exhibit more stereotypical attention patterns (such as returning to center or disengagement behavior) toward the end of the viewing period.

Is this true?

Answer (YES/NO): YES